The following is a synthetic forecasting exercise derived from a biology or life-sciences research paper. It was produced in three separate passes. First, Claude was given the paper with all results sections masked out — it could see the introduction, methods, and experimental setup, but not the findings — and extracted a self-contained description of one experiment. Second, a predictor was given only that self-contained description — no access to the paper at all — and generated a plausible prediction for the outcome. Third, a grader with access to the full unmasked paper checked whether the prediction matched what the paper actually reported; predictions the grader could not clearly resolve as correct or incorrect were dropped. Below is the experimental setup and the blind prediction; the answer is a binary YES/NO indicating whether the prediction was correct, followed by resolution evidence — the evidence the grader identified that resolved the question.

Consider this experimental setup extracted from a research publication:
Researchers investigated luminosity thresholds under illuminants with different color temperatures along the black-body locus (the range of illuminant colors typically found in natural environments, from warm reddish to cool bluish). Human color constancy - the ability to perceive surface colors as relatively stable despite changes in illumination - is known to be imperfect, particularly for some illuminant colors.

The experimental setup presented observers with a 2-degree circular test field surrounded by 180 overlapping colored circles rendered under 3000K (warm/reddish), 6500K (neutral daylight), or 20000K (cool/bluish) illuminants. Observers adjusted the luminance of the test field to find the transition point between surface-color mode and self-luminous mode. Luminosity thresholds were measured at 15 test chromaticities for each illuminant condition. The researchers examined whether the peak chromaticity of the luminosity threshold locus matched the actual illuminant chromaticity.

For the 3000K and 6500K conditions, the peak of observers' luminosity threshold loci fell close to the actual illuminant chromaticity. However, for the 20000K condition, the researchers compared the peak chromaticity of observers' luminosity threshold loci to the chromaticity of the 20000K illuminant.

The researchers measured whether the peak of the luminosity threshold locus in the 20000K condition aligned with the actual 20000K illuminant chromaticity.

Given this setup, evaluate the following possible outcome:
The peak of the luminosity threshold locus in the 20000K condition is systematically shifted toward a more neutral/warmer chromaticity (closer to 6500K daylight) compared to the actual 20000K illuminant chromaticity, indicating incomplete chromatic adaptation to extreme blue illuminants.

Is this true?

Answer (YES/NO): YES